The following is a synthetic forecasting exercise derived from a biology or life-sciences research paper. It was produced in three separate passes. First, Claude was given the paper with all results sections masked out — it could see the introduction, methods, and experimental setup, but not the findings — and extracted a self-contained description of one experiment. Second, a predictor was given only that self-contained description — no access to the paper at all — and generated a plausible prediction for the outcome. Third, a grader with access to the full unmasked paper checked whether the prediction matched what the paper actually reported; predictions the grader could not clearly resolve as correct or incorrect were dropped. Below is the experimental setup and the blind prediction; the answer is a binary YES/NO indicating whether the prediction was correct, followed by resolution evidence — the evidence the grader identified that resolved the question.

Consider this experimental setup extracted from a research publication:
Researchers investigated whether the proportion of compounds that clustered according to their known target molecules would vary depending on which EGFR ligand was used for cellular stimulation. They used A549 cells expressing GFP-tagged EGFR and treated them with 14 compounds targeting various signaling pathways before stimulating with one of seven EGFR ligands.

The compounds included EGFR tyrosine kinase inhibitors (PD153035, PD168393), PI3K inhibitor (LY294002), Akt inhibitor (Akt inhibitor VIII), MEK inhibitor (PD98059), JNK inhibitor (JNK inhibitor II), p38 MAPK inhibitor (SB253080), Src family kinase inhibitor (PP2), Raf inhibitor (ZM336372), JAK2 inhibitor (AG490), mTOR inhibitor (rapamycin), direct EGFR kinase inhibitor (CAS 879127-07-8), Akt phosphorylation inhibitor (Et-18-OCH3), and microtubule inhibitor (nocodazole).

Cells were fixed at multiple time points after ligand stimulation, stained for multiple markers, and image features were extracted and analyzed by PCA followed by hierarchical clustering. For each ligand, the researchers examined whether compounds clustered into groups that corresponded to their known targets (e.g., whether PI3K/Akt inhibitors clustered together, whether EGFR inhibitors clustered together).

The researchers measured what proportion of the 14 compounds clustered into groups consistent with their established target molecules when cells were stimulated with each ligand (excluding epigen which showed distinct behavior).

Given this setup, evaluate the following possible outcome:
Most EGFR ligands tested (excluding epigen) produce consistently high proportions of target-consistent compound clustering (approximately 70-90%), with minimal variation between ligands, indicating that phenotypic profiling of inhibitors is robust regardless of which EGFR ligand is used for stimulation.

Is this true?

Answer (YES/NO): NO